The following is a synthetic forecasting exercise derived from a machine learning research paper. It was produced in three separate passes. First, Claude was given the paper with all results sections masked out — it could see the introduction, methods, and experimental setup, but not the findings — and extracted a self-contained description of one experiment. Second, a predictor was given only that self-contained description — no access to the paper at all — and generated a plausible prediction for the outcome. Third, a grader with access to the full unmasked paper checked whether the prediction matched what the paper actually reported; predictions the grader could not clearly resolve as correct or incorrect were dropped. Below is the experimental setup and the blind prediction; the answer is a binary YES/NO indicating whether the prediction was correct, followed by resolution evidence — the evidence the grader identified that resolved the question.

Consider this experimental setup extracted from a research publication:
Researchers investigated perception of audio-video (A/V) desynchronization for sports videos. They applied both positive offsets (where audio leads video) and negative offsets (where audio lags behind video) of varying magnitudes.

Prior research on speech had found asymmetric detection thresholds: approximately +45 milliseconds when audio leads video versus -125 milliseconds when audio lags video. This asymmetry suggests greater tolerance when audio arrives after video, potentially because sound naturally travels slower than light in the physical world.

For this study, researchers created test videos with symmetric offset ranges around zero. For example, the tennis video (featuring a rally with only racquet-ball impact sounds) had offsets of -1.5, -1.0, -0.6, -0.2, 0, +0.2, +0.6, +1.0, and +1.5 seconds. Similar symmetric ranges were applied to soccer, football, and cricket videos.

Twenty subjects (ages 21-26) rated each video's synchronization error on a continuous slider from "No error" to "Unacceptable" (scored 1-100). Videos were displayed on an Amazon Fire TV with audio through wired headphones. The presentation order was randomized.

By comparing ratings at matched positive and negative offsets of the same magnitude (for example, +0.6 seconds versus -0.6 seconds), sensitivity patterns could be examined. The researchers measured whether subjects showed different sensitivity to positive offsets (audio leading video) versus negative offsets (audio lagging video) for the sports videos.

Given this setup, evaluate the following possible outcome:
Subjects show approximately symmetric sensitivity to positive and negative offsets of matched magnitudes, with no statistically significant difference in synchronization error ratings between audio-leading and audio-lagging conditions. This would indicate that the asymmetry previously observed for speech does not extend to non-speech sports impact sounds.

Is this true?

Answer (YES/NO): NO